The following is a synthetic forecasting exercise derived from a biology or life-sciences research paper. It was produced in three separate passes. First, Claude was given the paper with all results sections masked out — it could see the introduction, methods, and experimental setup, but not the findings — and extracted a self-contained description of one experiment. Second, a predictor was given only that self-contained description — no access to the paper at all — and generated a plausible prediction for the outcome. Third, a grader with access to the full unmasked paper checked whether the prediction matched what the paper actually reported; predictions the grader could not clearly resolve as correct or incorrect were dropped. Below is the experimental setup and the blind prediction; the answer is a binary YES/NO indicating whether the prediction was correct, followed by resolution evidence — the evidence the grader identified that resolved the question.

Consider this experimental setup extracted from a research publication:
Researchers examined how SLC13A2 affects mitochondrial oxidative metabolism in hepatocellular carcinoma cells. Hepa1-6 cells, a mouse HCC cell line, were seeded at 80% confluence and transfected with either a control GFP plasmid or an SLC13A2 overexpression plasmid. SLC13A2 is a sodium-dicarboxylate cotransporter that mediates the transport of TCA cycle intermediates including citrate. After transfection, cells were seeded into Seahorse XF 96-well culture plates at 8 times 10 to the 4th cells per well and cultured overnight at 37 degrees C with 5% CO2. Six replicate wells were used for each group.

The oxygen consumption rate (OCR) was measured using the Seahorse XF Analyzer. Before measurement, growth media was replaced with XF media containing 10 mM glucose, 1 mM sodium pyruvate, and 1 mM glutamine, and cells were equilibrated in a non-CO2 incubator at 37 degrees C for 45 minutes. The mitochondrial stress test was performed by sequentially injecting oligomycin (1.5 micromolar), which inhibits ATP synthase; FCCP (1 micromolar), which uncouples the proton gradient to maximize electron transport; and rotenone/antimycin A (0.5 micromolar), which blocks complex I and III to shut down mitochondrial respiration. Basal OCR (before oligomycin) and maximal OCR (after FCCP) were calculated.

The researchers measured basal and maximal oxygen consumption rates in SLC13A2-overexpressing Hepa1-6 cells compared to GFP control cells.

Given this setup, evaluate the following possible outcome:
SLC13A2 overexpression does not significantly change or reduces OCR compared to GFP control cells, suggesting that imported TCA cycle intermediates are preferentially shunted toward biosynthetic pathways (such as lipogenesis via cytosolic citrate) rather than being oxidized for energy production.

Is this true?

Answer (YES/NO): YES